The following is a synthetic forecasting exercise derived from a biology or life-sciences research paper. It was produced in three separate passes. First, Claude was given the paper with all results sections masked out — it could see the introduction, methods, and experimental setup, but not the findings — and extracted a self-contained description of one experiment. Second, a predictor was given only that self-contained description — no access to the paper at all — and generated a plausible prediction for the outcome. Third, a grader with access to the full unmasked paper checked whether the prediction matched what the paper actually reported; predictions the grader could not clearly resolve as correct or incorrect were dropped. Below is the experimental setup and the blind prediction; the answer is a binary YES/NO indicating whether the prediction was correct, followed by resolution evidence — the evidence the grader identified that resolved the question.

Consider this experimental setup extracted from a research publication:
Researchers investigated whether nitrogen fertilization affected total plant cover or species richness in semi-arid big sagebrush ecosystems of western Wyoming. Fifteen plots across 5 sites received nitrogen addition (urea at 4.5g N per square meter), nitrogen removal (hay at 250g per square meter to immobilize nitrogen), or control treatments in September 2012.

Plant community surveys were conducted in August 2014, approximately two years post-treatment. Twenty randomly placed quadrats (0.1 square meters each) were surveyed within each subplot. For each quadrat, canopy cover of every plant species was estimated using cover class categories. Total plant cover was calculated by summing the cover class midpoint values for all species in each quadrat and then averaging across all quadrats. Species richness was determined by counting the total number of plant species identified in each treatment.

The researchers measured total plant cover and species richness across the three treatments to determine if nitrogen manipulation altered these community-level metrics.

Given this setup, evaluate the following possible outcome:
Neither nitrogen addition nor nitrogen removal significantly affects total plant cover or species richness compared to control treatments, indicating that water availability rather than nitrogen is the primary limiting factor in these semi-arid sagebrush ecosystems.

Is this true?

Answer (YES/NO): YES